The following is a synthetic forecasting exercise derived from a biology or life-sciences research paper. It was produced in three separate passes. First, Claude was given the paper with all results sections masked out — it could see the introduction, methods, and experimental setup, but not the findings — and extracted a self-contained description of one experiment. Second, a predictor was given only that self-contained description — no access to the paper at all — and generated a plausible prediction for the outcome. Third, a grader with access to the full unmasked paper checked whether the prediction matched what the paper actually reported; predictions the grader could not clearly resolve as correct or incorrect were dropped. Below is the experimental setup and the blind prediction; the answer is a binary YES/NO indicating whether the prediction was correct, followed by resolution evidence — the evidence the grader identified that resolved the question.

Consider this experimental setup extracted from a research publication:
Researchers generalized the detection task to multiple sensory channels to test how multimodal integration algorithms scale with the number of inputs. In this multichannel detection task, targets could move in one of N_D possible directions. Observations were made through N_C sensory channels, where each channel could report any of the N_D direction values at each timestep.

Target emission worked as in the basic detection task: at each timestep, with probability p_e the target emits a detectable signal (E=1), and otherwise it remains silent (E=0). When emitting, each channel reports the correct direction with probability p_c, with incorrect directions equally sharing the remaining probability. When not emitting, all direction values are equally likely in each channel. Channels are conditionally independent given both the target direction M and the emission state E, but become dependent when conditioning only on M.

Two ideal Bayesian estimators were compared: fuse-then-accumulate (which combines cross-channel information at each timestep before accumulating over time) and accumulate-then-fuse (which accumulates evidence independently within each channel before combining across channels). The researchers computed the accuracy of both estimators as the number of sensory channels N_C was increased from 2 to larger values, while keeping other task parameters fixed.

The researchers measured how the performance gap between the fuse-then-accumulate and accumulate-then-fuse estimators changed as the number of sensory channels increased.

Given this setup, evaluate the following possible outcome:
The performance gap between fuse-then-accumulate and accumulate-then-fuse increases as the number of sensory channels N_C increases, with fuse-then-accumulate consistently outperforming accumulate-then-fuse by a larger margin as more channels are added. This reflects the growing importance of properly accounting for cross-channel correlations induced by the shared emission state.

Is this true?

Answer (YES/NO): YES